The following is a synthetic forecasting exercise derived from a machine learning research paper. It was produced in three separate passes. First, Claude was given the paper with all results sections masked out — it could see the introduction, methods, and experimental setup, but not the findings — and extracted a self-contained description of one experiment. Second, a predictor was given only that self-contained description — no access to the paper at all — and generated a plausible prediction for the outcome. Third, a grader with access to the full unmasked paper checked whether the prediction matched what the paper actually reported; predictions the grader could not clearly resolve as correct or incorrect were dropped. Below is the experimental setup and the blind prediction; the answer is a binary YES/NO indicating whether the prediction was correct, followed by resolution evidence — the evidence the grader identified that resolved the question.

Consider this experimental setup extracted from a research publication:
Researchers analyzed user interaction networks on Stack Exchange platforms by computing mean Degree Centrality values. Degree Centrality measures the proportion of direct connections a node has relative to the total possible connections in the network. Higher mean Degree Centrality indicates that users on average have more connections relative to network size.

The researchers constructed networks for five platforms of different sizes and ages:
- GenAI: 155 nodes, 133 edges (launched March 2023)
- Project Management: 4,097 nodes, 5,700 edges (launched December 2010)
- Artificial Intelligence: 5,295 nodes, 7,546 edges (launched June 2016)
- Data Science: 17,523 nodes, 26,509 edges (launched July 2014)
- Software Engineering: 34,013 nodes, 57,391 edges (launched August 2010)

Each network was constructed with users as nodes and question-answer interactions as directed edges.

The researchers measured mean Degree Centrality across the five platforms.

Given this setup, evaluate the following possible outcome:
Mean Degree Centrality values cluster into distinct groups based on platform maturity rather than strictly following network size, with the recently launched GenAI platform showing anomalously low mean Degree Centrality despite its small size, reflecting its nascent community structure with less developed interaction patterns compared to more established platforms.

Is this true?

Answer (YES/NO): NO